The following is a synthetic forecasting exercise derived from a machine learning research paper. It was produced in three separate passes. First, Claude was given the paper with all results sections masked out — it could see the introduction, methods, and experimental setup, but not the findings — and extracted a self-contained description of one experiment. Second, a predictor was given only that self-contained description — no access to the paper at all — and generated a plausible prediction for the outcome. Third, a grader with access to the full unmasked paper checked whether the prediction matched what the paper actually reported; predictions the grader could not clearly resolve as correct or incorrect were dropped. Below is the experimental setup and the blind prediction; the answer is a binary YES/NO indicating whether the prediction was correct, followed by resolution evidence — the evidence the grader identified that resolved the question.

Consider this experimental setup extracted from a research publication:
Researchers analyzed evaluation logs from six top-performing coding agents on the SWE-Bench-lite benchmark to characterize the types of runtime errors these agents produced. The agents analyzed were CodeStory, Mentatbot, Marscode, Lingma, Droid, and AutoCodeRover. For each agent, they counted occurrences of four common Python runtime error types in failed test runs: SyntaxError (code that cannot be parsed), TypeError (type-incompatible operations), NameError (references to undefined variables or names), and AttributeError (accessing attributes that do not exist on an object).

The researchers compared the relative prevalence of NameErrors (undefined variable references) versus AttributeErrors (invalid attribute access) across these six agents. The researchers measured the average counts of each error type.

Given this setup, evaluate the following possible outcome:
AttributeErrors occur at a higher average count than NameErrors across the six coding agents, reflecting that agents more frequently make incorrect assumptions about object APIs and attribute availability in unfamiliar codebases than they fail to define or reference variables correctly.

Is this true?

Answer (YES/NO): YES